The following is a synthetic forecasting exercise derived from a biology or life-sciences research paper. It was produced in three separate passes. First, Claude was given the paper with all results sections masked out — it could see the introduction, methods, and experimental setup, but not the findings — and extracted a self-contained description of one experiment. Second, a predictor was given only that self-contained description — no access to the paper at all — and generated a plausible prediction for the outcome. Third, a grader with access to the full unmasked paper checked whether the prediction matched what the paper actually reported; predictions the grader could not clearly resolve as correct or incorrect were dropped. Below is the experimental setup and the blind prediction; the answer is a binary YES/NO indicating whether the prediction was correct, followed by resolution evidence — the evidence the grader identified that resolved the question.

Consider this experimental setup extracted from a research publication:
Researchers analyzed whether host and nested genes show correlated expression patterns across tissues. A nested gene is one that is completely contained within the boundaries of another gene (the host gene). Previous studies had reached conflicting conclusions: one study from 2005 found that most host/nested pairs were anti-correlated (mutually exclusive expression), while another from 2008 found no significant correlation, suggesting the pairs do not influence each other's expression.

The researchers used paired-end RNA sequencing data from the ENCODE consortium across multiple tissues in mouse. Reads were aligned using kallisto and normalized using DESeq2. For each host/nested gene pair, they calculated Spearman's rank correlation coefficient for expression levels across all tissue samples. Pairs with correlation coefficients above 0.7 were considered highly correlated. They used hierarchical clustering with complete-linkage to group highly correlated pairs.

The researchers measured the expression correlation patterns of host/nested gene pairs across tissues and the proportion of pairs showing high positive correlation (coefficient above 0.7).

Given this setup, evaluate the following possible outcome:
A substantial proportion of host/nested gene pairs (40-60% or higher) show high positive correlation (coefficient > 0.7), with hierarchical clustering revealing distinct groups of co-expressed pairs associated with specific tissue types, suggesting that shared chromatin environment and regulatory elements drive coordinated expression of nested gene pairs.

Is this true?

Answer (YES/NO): NO